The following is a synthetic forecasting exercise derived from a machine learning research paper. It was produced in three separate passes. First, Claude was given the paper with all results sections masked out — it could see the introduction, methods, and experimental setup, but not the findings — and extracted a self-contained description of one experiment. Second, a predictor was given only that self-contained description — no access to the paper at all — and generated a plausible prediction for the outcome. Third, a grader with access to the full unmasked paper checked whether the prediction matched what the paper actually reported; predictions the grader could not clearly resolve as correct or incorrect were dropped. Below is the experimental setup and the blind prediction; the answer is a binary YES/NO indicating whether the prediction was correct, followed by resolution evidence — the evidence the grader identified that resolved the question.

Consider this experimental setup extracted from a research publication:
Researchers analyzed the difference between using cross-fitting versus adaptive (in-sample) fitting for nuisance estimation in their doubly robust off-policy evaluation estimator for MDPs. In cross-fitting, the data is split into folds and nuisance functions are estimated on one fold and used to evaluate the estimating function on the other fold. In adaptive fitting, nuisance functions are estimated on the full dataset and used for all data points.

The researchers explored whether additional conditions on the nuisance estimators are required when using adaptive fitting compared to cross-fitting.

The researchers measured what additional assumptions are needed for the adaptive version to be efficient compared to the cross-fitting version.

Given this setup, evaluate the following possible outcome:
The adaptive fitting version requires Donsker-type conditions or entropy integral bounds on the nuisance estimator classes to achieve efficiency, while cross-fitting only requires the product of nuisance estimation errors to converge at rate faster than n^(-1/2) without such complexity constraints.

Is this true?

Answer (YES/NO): YES